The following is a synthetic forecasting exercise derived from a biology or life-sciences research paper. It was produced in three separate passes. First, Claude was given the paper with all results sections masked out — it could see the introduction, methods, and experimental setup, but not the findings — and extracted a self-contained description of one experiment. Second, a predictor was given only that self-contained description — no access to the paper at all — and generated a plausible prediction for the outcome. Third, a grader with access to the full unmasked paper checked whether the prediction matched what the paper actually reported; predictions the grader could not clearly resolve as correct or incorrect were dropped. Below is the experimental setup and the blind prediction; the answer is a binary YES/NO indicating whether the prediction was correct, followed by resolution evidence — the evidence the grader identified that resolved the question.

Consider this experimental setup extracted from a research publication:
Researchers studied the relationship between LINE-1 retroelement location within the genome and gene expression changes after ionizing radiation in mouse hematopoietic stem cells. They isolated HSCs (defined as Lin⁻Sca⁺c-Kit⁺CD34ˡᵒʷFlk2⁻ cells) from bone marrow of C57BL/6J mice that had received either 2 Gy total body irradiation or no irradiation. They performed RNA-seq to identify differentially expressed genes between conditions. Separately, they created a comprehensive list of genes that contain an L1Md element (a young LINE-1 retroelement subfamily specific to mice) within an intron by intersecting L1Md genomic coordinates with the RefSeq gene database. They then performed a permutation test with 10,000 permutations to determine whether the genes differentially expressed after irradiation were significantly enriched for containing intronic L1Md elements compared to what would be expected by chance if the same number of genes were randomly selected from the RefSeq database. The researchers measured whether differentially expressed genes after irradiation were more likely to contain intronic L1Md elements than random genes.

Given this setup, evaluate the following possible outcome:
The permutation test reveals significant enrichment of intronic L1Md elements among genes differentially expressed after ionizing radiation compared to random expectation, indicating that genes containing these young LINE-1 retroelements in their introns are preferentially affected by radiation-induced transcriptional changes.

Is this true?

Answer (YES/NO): YES